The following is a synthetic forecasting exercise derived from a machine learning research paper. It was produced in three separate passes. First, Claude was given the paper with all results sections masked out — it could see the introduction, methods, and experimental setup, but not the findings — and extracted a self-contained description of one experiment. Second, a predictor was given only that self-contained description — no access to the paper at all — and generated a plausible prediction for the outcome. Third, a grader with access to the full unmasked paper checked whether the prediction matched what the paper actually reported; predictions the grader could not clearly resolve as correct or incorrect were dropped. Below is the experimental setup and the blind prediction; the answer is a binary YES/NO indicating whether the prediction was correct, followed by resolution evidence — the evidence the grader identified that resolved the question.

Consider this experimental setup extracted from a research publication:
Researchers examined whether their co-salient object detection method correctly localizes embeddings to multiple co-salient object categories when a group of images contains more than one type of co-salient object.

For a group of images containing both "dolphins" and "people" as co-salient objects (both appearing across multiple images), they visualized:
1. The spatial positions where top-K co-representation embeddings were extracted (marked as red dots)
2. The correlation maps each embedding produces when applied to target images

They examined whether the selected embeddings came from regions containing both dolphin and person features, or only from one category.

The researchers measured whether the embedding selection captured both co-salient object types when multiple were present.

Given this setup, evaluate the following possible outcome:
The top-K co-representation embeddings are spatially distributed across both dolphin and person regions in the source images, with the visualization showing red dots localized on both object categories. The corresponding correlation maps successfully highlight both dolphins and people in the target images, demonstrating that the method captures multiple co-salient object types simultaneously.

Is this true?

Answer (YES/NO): YES